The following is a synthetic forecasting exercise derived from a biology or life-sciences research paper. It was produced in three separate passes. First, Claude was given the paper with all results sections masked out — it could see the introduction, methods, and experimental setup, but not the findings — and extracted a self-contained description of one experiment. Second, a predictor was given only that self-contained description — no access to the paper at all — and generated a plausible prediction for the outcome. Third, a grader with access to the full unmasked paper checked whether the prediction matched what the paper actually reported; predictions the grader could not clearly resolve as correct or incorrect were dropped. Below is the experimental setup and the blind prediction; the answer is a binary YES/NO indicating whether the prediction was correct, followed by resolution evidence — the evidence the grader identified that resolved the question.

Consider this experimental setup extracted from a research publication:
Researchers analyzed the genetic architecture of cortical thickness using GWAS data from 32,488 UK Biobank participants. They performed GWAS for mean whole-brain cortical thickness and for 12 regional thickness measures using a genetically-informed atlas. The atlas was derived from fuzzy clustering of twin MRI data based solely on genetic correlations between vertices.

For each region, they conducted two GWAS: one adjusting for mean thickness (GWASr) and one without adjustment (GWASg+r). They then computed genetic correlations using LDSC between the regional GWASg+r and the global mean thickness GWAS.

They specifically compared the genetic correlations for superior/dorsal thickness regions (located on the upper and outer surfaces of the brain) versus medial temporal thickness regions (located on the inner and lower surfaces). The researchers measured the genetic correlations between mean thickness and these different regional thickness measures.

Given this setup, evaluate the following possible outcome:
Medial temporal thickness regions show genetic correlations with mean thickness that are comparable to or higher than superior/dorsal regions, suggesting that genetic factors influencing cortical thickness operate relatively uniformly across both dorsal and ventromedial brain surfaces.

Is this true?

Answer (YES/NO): NO